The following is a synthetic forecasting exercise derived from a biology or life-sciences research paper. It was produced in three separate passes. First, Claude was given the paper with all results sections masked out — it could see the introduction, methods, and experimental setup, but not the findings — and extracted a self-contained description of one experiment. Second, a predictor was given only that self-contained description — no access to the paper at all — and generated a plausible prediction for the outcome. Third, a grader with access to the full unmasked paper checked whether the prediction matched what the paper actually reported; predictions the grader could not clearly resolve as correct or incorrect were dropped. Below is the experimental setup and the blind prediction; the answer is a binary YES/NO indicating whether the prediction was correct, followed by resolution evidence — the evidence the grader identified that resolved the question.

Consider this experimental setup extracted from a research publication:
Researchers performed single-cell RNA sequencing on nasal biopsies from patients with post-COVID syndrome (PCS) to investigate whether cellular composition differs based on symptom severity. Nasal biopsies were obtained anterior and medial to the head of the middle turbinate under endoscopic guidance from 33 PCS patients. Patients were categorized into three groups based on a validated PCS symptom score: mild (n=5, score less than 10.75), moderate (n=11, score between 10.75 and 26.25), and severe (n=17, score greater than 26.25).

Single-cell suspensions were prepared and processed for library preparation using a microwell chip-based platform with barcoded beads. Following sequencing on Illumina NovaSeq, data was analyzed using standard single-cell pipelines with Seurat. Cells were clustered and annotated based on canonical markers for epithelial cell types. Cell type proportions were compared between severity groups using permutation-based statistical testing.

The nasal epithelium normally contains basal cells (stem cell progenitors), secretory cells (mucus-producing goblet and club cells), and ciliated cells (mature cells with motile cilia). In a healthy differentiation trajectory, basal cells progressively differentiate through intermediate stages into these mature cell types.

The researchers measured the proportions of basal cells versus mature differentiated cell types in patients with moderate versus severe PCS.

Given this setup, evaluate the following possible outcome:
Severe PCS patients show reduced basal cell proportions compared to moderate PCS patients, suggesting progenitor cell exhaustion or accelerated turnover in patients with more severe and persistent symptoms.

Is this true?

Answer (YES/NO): NO